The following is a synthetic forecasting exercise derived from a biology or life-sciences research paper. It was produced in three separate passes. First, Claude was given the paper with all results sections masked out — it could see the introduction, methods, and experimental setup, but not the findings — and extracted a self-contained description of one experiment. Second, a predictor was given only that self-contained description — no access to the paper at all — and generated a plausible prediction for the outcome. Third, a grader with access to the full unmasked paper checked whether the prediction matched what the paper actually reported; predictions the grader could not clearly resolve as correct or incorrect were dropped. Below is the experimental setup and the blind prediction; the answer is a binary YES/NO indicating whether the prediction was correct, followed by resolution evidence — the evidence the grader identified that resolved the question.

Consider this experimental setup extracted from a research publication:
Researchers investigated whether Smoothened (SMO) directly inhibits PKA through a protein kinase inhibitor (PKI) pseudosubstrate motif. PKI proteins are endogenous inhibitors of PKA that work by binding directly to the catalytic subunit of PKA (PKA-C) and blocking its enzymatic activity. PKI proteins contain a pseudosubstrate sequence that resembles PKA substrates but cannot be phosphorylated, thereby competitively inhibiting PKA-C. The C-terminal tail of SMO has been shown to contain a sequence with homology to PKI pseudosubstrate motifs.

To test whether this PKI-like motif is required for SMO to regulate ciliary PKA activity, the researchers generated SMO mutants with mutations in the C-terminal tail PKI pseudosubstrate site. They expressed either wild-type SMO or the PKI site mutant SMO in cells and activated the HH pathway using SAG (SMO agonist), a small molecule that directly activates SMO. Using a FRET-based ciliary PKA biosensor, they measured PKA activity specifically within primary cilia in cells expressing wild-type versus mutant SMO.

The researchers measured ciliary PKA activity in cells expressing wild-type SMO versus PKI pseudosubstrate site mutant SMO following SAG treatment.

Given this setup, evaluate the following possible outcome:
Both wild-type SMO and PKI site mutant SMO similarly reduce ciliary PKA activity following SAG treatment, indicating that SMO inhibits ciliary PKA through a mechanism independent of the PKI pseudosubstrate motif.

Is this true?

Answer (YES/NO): NO